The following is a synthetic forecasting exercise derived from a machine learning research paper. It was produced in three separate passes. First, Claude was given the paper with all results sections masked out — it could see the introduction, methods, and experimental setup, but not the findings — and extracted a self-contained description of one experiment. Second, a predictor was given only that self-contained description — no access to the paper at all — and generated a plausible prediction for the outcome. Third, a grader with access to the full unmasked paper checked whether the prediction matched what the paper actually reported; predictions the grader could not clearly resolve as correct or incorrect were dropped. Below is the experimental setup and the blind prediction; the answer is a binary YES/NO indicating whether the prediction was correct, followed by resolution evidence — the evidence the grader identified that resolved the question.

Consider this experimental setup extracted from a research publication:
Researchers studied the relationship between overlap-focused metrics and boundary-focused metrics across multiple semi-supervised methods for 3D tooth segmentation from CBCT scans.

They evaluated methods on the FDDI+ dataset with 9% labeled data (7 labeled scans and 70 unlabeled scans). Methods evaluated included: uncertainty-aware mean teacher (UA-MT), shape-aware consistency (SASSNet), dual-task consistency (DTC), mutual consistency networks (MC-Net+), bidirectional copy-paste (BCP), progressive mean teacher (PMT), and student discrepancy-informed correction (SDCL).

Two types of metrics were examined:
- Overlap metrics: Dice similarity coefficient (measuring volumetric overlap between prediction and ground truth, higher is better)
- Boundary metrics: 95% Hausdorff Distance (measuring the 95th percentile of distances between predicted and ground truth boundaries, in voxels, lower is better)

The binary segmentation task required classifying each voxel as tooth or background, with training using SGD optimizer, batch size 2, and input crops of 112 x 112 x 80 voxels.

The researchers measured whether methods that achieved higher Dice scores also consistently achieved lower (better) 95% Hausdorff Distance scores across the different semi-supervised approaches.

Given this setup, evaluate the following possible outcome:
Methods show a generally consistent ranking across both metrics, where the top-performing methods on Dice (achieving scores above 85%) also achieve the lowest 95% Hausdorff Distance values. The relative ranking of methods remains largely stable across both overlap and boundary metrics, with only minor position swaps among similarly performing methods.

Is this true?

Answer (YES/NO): NO